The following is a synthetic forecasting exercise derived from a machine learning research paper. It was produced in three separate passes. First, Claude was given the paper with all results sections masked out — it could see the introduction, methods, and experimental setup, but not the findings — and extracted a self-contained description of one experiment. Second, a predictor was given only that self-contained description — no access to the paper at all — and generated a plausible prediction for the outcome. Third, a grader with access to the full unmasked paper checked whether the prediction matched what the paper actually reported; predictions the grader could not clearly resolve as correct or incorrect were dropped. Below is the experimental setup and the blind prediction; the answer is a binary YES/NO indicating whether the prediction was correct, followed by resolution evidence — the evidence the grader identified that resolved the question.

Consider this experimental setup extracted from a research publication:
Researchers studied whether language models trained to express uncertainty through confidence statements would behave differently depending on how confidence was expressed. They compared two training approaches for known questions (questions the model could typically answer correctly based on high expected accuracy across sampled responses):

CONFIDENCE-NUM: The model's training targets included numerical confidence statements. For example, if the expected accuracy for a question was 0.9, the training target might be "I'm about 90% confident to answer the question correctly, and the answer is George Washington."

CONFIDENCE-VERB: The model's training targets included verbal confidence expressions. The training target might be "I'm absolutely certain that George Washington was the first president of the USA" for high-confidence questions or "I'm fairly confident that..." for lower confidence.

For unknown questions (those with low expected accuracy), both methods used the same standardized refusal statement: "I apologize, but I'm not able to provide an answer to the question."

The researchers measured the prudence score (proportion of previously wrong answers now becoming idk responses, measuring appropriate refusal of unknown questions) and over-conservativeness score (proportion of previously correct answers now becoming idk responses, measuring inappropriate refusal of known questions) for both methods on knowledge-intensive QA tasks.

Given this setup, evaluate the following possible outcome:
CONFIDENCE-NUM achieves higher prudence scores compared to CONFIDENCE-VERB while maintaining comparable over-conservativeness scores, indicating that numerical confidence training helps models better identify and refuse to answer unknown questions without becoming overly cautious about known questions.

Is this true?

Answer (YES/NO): NO